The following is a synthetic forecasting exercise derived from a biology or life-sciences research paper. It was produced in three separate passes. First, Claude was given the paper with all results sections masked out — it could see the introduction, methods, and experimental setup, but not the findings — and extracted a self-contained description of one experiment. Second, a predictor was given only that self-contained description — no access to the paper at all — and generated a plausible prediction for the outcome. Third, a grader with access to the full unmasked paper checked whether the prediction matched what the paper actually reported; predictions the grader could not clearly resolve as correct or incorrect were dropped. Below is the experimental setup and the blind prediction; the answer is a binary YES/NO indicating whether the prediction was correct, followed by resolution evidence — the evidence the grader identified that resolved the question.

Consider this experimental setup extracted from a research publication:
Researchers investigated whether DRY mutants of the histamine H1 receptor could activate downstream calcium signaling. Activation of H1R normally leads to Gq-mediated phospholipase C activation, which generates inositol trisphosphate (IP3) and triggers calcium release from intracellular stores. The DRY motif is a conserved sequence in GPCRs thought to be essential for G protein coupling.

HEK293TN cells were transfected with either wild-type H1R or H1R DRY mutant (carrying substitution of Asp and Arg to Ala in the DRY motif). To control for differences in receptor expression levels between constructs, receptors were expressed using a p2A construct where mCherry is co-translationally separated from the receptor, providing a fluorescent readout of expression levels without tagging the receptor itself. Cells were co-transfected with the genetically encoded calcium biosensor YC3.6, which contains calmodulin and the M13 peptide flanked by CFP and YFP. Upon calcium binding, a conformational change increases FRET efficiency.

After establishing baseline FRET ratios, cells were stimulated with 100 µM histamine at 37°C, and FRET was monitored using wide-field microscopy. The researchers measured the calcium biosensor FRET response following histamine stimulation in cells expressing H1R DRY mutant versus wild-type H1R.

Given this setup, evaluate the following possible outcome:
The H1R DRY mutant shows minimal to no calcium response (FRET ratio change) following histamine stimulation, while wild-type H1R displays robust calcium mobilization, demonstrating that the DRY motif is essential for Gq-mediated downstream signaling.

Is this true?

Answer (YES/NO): NO